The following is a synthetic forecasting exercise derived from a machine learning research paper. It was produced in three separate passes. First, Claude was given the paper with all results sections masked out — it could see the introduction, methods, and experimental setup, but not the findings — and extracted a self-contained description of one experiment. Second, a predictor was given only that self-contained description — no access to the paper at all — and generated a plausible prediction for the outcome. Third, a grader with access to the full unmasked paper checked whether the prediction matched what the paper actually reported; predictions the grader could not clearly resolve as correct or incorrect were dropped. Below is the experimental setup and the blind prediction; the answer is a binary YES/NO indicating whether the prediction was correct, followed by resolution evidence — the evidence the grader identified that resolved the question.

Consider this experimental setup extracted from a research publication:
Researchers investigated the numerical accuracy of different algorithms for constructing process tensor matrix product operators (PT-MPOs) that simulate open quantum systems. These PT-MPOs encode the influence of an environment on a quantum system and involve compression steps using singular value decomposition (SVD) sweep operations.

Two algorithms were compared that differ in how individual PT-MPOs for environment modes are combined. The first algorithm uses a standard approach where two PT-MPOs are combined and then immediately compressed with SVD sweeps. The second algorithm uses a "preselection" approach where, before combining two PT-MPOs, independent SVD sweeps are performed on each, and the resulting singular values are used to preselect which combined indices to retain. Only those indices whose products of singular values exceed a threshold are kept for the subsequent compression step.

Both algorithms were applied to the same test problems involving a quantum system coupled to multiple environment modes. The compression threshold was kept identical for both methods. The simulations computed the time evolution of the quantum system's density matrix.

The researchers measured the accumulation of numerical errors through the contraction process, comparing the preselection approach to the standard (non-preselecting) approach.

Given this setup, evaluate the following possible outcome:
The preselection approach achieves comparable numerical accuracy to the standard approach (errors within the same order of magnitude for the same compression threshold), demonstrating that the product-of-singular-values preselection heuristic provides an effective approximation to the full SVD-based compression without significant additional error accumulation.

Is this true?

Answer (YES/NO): NO